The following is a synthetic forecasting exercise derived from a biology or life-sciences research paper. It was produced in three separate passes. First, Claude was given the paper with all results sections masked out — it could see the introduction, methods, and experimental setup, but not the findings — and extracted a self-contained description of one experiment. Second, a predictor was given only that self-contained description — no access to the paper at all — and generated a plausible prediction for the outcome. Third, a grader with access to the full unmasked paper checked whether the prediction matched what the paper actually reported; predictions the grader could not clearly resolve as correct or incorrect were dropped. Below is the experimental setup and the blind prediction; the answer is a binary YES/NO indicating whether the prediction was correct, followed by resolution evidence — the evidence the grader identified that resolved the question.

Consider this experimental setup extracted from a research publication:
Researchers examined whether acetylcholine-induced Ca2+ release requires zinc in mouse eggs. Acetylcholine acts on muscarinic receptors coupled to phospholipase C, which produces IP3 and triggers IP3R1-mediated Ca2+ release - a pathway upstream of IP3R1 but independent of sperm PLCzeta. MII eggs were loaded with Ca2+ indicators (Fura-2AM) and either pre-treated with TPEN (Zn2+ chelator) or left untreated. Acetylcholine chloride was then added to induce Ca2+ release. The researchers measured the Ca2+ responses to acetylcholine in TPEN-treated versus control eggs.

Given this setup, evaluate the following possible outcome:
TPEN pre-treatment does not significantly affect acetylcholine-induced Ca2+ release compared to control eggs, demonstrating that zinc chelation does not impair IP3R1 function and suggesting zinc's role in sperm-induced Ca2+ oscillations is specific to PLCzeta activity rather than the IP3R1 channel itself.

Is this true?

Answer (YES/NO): NO